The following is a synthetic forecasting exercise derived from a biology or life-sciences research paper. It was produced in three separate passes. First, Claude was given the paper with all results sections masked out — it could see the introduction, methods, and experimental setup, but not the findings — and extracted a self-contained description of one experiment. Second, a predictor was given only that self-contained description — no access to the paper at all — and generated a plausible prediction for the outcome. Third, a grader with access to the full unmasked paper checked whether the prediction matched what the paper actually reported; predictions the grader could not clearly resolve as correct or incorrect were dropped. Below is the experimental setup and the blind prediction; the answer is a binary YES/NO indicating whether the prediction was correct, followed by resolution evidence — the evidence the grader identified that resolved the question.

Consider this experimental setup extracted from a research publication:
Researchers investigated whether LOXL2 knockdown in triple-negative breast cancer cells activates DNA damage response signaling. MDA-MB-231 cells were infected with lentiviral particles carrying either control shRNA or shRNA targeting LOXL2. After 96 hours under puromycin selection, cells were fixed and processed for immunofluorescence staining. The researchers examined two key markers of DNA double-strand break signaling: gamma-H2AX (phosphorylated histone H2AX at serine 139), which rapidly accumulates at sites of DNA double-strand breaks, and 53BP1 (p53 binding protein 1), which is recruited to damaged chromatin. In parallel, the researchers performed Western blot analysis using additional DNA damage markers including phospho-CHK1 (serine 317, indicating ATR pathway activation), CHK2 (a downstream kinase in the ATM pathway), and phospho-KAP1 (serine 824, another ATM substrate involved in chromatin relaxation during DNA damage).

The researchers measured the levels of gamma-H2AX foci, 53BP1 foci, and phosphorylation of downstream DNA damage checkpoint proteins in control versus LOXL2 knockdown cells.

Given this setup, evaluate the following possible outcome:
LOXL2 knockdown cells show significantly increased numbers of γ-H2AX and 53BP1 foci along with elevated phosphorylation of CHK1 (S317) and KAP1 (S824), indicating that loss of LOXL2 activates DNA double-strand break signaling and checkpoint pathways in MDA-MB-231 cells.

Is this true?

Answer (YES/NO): YES